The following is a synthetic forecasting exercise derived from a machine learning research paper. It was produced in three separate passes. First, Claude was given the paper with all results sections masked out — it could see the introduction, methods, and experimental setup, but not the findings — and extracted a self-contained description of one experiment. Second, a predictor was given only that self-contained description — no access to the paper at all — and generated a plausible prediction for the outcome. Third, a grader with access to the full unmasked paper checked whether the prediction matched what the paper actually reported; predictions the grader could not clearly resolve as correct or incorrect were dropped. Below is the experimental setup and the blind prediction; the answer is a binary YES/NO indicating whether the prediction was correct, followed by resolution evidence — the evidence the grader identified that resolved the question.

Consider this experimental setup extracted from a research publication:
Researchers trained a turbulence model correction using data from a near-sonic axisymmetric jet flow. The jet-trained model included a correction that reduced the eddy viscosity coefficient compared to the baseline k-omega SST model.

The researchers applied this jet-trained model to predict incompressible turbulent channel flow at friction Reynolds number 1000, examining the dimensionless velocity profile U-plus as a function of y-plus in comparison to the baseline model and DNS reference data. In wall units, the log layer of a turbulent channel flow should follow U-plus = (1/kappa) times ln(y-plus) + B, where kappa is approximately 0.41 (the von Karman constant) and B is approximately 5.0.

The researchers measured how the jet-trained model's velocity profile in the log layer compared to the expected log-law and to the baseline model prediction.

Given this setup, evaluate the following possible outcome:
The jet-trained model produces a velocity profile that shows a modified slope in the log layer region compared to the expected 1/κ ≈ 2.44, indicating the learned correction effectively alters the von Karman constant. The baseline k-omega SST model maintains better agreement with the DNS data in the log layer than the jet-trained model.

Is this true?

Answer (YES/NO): YES